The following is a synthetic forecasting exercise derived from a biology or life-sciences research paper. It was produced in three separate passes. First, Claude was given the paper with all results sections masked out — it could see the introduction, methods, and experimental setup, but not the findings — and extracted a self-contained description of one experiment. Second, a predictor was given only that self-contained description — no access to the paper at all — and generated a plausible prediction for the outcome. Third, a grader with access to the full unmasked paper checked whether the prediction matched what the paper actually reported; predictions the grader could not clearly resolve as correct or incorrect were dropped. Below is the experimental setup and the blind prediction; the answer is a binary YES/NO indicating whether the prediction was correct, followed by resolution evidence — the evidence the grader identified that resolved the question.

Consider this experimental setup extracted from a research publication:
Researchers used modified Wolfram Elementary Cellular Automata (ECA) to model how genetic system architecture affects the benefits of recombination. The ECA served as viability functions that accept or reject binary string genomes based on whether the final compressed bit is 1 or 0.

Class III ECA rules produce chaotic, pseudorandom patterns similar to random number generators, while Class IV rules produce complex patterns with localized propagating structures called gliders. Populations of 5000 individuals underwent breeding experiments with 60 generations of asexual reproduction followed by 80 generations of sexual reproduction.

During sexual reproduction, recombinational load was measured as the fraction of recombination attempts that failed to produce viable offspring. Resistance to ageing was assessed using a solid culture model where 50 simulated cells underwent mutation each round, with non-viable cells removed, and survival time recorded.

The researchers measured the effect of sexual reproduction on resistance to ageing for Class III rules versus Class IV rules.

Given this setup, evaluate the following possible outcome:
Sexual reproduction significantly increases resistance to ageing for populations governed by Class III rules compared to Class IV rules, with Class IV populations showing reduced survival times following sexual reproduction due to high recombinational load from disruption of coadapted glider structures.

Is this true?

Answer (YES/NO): NO